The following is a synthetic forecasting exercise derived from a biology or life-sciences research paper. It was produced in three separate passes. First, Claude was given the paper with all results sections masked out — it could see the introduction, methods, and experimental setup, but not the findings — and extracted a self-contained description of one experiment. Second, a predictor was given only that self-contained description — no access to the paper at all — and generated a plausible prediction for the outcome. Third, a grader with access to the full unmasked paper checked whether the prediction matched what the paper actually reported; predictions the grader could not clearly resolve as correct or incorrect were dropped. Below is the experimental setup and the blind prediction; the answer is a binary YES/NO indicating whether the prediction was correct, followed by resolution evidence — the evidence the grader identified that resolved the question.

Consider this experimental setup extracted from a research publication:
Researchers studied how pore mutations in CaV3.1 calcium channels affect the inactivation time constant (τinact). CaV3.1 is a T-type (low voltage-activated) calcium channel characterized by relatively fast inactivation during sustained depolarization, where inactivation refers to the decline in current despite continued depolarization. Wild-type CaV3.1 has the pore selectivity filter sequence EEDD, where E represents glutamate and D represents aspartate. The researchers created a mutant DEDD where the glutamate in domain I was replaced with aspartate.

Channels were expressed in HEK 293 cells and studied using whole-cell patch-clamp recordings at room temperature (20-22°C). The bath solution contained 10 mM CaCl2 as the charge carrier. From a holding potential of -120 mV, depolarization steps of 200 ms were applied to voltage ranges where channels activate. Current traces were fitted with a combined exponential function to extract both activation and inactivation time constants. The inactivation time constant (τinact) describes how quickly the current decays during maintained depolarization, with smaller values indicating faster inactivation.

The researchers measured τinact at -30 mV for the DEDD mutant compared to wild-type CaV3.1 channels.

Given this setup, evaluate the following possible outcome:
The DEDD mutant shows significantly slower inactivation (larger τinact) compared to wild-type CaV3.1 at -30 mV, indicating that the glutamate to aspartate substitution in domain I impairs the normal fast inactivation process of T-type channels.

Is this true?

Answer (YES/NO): NO